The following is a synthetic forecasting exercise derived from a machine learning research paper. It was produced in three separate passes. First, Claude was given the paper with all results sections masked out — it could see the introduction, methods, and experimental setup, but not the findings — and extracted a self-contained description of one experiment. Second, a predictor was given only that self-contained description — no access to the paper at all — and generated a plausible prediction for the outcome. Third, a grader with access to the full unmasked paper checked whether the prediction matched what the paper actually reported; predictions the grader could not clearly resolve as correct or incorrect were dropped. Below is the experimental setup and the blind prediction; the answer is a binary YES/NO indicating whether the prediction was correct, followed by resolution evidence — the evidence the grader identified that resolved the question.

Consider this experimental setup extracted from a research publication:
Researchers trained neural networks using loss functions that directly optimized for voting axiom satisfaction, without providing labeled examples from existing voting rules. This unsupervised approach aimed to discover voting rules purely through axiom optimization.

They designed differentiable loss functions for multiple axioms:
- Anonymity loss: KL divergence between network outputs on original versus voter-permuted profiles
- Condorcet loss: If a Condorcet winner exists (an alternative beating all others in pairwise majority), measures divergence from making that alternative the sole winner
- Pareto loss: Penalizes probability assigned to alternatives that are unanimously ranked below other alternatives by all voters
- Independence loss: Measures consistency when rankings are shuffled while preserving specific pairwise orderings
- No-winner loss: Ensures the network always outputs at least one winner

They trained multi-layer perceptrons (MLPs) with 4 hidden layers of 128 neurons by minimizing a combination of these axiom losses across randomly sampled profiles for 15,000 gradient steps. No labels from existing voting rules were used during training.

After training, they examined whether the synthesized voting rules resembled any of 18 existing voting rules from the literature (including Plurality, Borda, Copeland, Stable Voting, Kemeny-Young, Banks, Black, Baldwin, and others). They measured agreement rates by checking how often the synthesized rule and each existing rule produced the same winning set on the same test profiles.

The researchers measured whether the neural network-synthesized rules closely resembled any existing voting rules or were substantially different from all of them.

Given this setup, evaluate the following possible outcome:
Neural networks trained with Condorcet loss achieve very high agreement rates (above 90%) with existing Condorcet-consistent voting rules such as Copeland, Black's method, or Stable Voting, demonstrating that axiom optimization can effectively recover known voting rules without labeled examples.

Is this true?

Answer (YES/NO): NO